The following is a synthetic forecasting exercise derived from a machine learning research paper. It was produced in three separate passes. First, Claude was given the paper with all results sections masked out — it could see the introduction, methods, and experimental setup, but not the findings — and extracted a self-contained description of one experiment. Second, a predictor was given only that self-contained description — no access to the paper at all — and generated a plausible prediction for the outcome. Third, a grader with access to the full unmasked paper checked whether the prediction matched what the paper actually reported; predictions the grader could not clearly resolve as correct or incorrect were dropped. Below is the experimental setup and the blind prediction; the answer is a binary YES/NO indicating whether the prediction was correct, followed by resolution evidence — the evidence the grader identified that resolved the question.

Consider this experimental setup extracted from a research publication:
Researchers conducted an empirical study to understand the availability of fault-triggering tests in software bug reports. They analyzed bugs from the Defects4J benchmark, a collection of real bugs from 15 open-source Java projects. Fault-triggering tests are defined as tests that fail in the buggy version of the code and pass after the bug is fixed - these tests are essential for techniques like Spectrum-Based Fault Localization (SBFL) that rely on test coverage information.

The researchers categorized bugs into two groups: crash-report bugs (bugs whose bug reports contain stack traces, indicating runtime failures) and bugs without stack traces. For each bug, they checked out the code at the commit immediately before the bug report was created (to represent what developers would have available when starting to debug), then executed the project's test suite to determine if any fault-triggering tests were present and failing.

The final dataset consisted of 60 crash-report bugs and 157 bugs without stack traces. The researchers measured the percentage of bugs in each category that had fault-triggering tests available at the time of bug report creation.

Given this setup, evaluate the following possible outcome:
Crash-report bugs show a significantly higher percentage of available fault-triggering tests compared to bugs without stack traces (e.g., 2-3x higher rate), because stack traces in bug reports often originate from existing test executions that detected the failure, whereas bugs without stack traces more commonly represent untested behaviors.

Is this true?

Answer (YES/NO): NO